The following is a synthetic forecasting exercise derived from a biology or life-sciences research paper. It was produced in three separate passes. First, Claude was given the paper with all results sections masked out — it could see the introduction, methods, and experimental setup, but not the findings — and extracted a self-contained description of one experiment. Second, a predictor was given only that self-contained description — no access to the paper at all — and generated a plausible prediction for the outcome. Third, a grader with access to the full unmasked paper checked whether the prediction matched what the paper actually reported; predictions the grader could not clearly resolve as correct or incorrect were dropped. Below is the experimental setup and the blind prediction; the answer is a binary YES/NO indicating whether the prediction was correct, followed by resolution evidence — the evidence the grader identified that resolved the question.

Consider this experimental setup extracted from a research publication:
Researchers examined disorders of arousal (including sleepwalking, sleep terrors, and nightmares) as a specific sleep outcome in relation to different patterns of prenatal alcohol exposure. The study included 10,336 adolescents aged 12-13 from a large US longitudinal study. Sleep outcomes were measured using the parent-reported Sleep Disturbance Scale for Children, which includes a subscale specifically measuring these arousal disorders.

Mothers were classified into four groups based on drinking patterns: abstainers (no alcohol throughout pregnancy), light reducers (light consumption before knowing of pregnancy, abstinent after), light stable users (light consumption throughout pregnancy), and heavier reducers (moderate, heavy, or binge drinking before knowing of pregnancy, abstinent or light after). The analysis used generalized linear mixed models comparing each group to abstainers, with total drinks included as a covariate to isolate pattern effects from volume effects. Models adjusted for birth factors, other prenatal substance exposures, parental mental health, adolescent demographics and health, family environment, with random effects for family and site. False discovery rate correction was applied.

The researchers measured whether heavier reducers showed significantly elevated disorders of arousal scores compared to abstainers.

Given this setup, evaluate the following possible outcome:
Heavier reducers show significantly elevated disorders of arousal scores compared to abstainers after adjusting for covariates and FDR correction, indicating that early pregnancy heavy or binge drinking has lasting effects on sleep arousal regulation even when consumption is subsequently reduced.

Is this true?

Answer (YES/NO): NO